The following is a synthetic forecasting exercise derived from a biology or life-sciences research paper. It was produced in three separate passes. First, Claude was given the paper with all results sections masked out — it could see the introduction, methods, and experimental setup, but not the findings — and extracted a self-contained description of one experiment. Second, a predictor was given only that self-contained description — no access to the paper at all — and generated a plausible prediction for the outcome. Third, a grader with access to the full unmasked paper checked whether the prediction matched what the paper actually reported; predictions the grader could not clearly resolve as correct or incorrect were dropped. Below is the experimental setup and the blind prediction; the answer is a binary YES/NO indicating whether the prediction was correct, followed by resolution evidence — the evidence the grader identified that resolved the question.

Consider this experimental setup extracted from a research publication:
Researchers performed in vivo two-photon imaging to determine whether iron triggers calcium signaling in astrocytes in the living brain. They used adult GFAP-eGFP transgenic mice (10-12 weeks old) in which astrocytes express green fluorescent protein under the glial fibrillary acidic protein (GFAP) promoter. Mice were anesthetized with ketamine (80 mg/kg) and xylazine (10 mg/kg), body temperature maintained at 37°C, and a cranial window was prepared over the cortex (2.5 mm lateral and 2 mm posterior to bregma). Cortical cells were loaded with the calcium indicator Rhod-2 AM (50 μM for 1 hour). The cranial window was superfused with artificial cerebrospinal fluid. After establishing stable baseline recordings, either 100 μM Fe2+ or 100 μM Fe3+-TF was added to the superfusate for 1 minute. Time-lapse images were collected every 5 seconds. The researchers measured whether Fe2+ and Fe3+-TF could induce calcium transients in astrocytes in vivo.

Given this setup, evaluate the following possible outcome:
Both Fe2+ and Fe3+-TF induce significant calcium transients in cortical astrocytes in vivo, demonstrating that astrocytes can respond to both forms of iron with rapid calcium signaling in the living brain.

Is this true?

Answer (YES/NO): YES